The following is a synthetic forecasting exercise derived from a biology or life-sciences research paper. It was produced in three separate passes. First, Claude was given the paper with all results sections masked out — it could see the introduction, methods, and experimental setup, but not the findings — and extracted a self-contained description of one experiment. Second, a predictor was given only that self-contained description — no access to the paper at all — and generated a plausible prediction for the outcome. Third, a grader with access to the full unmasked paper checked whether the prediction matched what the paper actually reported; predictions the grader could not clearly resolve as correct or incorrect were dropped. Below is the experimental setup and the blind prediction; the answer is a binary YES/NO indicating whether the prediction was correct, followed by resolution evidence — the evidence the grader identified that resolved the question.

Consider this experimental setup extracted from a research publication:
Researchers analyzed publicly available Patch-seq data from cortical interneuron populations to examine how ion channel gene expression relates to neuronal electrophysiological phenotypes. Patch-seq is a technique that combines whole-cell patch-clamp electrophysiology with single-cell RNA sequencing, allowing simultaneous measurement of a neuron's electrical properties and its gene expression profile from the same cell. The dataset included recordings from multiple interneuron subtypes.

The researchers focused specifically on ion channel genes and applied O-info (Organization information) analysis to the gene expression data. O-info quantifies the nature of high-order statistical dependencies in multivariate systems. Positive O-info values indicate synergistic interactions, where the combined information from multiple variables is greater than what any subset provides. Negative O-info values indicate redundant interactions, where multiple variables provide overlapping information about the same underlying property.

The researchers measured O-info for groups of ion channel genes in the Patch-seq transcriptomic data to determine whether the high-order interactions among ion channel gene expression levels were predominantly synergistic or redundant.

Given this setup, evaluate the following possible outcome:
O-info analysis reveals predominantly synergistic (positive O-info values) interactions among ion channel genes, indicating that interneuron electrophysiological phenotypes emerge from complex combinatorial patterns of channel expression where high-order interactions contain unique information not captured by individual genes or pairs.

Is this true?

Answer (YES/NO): NO